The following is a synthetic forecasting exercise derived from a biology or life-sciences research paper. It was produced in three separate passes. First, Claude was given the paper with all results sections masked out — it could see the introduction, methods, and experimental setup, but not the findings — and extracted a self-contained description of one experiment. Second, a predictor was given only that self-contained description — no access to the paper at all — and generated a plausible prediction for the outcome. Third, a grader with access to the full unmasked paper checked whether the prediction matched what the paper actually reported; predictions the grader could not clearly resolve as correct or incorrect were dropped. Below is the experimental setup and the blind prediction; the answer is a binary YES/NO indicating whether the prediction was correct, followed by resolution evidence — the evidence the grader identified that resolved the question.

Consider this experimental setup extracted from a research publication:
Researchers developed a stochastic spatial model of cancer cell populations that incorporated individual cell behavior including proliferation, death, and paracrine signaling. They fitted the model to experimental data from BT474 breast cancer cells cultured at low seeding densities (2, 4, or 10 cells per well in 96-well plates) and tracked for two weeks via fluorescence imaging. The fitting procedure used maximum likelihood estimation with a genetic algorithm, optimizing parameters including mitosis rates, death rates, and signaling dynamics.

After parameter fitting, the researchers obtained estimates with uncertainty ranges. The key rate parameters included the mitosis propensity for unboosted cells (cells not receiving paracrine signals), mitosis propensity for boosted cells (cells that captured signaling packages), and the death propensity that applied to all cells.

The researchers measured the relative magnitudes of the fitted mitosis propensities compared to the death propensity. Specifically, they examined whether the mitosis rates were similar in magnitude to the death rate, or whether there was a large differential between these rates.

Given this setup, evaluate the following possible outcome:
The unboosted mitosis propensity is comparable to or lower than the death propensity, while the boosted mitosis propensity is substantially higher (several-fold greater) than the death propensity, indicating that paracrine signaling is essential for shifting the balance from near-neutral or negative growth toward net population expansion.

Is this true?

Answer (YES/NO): NO